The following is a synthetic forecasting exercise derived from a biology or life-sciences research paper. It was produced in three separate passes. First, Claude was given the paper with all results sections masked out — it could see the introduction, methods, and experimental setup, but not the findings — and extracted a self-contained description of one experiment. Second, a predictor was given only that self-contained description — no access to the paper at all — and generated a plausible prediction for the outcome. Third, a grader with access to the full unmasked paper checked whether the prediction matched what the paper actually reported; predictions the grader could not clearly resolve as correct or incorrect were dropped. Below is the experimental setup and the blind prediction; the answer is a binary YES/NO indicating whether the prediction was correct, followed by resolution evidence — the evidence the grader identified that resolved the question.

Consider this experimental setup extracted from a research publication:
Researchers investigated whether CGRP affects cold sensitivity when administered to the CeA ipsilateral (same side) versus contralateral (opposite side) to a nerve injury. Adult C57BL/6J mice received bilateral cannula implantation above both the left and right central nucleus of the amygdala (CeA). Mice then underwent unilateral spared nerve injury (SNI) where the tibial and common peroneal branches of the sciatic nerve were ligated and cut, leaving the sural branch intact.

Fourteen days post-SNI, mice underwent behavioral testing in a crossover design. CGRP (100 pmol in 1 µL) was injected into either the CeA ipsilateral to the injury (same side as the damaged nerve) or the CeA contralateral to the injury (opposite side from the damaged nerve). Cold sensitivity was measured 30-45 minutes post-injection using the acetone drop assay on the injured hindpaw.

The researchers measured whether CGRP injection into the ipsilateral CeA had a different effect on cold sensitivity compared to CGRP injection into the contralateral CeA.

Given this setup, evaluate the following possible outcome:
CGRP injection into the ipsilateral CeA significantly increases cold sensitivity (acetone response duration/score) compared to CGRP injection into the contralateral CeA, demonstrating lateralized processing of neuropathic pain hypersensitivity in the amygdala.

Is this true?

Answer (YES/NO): NO